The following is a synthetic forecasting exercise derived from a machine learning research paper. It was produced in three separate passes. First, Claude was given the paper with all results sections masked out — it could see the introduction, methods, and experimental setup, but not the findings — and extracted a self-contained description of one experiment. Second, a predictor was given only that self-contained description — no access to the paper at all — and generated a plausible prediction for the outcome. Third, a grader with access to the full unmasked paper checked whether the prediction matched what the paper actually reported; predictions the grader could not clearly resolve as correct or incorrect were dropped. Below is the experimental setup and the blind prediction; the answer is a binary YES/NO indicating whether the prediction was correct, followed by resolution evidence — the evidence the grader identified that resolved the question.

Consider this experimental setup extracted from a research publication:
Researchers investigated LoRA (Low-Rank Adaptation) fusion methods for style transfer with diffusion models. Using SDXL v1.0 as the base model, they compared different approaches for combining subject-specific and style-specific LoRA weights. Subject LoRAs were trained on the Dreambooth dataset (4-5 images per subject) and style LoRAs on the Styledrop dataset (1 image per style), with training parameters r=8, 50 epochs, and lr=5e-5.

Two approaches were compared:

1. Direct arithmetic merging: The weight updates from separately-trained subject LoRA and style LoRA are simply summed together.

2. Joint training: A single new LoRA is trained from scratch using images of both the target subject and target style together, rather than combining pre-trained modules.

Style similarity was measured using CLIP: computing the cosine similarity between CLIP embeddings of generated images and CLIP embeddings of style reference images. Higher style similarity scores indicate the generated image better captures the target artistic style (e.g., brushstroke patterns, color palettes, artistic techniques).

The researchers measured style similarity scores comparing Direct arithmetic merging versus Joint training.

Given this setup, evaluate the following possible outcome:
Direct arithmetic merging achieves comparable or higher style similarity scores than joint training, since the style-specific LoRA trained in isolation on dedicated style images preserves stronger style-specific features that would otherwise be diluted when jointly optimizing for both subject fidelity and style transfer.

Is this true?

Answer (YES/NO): NO